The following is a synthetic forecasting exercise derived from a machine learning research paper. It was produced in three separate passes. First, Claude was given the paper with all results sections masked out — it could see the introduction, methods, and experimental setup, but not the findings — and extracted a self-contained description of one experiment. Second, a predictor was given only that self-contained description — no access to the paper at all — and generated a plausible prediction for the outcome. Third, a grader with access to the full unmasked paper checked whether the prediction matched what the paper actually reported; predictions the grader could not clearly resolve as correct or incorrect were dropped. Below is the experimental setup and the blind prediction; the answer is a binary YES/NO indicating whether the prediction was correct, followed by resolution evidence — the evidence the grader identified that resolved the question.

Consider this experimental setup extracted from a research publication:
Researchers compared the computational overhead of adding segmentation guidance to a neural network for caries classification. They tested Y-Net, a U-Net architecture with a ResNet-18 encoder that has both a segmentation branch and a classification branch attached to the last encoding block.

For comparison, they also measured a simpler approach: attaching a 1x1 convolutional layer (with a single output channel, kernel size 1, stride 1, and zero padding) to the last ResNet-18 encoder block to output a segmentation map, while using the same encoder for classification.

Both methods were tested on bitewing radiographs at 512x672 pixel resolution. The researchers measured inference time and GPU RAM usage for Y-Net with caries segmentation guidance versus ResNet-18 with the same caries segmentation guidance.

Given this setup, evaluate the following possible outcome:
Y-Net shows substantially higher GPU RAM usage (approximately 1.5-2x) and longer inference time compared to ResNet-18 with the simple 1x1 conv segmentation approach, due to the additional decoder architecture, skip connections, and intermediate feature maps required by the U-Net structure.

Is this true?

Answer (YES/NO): NO